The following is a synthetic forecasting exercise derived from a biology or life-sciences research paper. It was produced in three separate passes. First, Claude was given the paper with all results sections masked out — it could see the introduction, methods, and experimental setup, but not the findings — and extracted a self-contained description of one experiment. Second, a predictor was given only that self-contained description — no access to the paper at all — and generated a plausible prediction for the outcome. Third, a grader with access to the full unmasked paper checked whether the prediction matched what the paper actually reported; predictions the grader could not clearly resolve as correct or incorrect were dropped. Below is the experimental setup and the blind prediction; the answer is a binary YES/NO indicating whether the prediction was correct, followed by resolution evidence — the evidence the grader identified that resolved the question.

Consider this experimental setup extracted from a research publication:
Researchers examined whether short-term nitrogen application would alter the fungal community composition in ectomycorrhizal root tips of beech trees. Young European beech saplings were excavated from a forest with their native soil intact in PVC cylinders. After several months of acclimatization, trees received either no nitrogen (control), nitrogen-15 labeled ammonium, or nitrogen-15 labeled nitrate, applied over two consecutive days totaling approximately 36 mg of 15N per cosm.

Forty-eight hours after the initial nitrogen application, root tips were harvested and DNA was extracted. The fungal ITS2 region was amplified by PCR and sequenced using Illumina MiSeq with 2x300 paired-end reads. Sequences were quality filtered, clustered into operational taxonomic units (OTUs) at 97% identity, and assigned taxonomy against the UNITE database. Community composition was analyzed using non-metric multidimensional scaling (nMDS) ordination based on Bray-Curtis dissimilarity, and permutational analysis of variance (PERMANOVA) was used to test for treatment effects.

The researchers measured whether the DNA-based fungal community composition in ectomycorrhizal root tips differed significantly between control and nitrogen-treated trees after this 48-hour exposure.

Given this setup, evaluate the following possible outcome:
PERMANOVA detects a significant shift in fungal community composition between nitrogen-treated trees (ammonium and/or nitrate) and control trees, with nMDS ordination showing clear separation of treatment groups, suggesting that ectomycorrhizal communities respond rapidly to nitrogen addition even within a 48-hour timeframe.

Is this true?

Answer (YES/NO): NO